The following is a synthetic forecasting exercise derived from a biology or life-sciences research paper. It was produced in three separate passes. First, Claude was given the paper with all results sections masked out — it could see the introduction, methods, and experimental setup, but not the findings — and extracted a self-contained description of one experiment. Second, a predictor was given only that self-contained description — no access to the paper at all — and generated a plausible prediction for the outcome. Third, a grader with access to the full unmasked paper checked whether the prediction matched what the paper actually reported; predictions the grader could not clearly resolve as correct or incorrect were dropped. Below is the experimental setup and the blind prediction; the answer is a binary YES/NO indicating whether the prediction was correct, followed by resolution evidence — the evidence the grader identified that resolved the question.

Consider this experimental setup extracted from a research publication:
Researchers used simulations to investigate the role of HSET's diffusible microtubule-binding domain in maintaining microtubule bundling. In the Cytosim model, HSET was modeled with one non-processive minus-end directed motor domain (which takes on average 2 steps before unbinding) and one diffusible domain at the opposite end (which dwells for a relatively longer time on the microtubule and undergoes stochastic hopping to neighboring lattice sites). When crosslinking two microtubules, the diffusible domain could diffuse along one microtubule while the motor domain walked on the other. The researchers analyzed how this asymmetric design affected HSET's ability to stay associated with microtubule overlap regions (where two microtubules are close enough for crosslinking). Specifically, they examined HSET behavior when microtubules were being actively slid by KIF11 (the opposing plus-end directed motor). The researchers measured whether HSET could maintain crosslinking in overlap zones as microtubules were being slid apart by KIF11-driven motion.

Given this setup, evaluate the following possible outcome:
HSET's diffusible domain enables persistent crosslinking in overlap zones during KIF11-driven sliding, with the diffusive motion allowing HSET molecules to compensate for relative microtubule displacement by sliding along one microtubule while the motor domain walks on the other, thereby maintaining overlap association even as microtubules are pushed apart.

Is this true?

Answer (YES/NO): YES